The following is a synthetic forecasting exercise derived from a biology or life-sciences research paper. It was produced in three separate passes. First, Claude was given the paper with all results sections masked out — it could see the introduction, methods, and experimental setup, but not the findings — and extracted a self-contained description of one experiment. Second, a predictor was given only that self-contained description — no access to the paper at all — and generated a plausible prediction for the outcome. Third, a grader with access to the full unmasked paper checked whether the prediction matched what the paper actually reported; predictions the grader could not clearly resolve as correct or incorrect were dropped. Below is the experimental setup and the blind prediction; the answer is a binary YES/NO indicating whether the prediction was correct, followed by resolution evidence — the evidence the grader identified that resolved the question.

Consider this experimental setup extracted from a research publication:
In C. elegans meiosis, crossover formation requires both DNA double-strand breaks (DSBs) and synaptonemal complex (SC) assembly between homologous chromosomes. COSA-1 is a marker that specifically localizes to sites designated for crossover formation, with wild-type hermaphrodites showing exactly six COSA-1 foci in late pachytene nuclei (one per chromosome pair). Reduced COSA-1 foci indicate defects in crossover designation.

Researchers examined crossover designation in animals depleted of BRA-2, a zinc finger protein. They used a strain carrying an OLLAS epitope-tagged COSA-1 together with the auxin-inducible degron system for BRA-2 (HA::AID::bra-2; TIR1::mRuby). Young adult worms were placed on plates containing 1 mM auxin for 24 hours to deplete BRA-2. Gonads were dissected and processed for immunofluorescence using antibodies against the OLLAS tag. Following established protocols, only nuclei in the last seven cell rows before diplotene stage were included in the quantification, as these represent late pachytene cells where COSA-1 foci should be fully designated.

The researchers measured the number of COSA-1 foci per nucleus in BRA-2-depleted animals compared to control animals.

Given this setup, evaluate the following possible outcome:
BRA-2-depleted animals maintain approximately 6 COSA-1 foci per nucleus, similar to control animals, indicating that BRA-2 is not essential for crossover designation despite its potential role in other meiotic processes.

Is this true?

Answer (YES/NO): NO